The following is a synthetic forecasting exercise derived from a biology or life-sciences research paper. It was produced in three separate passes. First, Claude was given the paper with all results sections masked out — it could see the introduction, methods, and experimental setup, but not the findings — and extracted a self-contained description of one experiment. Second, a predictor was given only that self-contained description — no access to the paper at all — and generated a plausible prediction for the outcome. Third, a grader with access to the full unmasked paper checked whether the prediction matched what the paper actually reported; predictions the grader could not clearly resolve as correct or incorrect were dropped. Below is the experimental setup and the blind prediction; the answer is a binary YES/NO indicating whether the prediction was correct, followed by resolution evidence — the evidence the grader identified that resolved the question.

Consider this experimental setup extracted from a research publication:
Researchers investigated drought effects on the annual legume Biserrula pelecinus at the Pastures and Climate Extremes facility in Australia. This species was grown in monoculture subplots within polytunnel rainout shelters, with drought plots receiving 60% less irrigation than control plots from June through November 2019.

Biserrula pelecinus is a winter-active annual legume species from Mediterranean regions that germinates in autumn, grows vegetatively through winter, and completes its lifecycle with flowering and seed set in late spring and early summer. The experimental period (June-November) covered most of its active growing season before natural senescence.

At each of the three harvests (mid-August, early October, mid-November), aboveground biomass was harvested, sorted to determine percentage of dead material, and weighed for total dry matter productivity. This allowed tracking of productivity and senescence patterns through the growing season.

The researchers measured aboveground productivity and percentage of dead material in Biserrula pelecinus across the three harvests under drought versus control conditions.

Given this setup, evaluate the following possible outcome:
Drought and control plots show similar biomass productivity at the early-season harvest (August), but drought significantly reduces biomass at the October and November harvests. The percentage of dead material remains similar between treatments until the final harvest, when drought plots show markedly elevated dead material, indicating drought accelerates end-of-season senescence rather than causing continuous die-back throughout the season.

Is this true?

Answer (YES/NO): NO